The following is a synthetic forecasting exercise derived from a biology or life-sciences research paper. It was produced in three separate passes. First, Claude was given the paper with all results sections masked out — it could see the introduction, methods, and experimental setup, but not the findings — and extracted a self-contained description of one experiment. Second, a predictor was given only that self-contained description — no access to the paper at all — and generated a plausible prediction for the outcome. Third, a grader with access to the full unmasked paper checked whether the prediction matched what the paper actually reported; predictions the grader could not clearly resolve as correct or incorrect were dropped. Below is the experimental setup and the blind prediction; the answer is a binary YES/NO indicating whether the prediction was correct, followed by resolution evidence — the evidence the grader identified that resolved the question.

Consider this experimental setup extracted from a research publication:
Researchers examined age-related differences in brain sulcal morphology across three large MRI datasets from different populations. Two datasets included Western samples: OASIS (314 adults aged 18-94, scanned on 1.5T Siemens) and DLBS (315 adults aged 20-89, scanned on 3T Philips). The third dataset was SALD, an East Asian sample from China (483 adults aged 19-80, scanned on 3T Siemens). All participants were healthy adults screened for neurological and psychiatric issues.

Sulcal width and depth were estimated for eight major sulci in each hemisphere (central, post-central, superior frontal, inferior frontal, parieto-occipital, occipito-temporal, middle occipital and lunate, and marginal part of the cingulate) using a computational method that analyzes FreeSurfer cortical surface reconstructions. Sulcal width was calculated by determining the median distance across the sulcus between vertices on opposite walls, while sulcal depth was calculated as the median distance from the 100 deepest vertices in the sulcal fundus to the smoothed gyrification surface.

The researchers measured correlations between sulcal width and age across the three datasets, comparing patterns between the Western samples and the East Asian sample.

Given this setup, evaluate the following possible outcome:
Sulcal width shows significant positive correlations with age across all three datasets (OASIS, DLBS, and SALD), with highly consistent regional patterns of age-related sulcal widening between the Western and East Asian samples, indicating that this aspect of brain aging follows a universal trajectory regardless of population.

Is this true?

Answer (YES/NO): NO